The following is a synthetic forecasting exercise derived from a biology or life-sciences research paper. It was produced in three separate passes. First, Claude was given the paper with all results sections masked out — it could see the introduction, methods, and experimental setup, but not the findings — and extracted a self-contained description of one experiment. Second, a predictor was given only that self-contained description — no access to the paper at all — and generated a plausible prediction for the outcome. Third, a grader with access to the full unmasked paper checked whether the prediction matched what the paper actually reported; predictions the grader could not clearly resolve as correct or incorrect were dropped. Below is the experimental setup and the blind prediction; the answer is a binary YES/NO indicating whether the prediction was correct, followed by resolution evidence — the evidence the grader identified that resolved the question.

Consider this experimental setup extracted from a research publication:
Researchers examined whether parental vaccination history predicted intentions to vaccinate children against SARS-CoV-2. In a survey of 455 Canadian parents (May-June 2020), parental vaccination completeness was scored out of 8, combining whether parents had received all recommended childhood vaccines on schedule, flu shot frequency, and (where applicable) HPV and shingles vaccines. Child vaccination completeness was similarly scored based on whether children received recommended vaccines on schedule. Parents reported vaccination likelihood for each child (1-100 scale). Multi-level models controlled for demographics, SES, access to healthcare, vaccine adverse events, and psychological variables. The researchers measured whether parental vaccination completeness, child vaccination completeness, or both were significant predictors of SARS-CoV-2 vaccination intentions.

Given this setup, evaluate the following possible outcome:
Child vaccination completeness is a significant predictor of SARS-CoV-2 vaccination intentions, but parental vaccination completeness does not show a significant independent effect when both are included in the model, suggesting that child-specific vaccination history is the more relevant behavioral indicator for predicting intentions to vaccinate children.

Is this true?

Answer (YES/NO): NO